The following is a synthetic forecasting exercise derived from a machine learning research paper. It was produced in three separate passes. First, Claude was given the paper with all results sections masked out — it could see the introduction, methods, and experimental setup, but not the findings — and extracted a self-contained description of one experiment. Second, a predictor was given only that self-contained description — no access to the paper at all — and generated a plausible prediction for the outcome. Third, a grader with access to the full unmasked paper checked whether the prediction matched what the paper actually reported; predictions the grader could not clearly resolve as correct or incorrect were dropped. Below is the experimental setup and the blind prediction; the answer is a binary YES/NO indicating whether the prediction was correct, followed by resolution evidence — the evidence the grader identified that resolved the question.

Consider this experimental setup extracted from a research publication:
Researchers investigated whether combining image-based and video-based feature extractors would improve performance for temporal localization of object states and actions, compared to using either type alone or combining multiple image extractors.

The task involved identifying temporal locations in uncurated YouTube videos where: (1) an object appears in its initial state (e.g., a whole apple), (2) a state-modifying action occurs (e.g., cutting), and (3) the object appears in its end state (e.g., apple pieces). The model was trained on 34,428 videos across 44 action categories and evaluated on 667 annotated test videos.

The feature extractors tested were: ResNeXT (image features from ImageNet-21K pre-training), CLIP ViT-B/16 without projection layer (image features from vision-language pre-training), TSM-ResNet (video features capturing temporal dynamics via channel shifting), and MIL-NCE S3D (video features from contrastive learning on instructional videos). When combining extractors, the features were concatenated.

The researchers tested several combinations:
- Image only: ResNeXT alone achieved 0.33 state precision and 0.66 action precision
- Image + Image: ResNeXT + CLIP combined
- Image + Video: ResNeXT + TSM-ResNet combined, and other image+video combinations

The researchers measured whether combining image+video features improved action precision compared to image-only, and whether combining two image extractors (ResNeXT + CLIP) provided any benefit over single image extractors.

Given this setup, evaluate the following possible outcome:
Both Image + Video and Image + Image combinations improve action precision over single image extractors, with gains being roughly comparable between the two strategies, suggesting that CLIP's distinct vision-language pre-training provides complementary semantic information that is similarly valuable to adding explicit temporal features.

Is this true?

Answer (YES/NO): NO